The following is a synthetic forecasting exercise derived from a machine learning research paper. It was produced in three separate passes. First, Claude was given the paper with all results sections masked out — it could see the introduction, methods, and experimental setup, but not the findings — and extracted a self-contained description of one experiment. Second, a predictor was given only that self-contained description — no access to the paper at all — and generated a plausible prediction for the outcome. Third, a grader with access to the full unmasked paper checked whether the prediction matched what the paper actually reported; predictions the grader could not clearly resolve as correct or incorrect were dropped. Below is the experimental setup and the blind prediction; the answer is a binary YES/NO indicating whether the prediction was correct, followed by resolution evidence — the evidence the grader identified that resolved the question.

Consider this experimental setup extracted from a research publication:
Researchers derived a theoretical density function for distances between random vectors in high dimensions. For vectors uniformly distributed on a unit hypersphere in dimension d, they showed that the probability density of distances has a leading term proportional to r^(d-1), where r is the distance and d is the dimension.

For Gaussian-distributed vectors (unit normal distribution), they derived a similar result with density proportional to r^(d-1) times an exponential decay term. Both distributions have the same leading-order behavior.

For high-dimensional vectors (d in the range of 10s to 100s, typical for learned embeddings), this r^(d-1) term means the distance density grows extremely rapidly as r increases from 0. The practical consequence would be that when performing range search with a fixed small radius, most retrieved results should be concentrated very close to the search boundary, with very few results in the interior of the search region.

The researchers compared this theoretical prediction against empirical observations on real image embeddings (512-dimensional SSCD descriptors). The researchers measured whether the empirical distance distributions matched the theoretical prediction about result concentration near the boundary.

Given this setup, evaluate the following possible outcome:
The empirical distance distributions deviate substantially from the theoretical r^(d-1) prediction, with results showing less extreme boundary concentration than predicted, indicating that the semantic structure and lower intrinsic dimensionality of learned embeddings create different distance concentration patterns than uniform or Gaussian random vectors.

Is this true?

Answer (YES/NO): NO